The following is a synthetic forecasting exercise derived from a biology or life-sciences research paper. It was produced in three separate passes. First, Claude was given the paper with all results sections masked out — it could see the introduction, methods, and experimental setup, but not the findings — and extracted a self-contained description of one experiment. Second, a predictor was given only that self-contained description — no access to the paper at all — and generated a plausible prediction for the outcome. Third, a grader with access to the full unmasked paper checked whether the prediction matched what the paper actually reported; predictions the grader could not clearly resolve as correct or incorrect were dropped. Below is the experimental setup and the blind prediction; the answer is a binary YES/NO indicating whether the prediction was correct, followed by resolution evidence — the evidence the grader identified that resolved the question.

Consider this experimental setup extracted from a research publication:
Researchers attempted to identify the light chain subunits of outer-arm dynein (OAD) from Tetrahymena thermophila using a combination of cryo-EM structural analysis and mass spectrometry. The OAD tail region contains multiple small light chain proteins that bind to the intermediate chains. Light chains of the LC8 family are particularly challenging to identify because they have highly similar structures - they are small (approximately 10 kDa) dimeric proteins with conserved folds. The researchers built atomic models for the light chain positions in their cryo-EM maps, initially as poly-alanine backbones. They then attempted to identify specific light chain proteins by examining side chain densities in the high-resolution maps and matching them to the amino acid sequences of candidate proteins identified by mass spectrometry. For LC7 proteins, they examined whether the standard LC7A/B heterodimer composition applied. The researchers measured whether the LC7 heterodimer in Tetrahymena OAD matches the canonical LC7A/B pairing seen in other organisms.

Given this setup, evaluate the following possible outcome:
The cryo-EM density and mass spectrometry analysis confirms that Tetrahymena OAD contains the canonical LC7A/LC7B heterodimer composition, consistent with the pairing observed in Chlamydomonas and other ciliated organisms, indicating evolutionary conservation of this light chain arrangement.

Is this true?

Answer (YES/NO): NO